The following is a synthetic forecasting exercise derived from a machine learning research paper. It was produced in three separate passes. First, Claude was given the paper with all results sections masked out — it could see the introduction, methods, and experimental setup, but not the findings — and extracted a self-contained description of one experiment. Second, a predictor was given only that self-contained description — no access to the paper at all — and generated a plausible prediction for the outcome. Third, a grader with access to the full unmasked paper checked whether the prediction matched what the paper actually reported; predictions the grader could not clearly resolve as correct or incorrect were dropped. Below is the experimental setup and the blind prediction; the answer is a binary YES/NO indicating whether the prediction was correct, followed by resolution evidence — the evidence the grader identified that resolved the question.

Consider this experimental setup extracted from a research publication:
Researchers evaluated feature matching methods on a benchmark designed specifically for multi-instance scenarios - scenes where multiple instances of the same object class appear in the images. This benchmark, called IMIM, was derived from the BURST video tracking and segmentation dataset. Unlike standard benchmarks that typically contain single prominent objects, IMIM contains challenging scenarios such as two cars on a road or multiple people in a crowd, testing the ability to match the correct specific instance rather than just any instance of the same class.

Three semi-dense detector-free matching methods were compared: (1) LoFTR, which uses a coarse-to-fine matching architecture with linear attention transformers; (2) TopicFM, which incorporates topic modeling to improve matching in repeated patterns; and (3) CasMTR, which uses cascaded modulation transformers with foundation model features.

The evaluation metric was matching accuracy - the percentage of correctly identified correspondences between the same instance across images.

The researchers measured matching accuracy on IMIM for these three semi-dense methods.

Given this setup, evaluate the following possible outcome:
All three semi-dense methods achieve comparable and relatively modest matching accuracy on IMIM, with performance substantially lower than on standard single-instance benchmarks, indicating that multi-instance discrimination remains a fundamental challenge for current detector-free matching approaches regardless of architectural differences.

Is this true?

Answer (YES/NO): NO